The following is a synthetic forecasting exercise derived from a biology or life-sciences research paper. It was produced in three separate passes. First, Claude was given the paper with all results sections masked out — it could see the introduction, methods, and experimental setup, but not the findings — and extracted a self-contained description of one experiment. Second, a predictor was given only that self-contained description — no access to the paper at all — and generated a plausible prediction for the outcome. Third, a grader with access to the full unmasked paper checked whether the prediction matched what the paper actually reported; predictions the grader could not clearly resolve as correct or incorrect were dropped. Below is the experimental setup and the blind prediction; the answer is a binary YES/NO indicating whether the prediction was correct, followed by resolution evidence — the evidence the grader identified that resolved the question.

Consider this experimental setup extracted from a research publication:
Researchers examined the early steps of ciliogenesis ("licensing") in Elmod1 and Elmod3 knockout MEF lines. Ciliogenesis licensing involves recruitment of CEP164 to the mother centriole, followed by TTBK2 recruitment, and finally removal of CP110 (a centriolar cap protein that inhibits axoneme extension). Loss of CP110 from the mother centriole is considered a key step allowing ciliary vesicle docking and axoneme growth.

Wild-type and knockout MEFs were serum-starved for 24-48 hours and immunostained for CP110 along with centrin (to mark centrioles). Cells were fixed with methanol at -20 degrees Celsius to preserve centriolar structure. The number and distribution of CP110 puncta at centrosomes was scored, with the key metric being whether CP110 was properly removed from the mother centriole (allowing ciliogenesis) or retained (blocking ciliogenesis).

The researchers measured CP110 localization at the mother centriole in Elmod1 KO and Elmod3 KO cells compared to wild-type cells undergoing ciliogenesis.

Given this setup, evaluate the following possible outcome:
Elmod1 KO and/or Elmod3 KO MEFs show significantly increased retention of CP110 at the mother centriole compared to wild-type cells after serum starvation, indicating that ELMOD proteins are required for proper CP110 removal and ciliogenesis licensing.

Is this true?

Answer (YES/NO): NO